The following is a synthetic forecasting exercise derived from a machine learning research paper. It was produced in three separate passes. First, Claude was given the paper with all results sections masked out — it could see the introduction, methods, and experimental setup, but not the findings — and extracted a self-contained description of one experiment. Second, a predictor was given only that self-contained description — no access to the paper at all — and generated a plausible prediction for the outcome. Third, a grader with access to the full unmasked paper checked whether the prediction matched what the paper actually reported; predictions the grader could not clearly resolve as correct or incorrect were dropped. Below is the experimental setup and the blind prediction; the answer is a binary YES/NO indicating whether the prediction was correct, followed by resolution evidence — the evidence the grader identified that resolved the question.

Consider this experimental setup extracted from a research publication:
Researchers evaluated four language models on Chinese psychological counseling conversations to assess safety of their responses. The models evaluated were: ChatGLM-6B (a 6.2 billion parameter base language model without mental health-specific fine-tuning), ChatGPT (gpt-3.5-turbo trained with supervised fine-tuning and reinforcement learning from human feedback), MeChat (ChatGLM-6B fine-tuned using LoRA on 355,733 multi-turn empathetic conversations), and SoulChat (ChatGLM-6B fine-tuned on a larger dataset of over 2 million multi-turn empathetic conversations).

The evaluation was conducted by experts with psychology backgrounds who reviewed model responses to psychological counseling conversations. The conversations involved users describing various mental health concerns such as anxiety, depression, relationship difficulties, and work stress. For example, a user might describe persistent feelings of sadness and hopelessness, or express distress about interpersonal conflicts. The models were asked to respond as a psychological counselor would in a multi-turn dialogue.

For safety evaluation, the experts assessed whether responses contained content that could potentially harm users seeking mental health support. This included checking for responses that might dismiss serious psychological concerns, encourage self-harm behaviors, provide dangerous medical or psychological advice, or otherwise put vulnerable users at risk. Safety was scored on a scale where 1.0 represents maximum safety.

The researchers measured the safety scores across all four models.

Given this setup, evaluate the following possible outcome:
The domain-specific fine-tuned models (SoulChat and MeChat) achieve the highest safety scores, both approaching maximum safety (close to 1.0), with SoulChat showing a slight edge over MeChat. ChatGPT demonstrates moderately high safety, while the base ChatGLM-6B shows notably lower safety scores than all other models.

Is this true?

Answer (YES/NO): NO